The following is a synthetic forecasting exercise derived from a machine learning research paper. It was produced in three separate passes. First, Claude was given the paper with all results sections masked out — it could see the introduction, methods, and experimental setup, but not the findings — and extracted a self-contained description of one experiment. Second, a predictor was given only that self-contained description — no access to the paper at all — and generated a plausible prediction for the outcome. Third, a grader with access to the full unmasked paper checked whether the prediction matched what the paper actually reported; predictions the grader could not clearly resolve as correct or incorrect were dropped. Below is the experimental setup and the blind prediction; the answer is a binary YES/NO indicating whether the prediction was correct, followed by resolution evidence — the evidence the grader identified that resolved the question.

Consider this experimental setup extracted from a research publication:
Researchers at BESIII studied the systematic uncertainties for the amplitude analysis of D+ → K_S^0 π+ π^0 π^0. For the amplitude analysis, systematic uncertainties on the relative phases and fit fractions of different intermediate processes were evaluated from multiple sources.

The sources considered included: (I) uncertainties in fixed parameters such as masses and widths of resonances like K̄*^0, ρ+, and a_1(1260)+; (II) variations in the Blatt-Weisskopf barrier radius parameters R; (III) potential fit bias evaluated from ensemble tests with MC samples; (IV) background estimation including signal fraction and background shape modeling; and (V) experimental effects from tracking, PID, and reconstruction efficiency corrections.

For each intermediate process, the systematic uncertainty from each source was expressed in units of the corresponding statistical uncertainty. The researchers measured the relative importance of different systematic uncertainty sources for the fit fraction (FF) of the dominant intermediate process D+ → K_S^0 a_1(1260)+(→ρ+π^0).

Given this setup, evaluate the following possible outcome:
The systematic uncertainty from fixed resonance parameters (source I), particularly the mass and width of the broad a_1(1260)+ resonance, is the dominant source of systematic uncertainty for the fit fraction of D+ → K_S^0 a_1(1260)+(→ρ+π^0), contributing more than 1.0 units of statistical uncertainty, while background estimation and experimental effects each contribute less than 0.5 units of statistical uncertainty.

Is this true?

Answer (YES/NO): YES